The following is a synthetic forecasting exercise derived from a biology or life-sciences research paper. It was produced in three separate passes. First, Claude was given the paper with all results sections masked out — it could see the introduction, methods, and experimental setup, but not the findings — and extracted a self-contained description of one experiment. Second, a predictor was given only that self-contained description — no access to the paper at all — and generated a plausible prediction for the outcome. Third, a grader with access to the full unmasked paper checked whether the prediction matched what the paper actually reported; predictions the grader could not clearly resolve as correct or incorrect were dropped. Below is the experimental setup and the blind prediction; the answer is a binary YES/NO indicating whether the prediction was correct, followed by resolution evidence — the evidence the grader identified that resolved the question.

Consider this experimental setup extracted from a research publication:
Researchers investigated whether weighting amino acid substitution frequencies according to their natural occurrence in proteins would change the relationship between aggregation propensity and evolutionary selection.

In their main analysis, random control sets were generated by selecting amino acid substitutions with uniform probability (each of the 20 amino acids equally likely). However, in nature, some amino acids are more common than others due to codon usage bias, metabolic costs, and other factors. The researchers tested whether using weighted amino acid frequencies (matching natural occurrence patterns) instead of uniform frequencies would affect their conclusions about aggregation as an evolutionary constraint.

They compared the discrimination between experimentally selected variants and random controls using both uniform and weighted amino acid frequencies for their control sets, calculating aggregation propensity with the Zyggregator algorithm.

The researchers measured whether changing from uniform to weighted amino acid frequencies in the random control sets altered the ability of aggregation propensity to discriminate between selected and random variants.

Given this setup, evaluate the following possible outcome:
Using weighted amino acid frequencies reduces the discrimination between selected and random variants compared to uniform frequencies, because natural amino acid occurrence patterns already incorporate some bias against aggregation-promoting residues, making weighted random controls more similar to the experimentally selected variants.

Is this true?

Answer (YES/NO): NO